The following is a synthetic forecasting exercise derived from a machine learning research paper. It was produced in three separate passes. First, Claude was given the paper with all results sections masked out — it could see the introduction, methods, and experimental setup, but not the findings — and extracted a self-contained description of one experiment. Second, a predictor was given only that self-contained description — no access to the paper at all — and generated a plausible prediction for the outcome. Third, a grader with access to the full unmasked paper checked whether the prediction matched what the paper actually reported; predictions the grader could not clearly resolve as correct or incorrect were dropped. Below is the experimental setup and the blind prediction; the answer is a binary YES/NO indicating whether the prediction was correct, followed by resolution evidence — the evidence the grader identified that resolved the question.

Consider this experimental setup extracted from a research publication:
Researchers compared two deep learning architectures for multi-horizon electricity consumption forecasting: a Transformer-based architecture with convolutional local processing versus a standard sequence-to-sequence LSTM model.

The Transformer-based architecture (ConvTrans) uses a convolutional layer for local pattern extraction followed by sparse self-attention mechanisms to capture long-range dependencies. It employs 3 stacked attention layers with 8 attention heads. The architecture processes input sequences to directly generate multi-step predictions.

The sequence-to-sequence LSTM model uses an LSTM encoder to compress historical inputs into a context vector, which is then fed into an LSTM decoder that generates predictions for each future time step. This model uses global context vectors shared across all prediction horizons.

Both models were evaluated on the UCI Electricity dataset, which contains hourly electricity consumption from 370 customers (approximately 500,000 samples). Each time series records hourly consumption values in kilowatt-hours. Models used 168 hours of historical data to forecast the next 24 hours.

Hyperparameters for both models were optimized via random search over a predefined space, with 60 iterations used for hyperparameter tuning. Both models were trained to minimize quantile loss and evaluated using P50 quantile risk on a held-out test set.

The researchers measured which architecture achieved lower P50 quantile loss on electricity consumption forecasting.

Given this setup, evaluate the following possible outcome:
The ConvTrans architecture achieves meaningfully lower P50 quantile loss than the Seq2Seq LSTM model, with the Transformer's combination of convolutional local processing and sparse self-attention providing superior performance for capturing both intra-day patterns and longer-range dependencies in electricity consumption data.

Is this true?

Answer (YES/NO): YES